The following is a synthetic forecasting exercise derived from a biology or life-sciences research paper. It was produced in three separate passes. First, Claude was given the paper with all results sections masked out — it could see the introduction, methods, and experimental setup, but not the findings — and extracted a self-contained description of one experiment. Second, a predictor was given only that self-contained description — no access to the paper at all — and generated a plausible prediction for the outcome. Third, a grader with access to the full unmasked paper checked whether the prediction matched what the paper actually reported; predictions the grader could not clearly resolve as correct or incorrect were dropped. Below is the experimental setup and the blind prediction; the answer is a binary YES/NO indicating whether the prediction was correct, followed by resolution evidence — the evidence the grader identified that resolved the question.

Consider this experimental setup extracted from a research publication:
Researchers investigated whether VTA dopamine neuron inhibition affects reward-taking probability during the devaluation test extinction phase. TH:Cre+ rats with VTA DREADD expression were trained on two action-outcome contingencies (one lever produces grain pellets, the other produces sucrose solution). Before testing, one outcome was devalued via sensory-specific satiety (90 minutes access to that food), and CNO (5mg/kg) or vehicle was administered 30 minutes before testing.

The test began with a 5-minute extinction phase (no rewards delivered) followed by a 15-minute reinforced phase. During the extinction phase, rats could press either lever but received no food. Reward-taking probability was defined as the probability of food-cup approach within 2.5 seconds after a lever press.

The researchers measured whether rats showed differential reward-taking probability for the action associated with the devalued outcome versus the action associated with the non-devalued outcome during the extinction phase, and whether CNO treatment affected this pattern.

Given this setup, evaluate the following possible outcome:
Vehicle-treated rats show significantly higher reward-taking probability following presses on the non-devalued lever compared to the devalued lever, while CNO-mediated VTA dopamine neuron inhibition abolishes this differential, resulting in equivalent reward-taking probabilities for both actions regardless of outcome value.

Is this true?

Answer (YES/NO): NO